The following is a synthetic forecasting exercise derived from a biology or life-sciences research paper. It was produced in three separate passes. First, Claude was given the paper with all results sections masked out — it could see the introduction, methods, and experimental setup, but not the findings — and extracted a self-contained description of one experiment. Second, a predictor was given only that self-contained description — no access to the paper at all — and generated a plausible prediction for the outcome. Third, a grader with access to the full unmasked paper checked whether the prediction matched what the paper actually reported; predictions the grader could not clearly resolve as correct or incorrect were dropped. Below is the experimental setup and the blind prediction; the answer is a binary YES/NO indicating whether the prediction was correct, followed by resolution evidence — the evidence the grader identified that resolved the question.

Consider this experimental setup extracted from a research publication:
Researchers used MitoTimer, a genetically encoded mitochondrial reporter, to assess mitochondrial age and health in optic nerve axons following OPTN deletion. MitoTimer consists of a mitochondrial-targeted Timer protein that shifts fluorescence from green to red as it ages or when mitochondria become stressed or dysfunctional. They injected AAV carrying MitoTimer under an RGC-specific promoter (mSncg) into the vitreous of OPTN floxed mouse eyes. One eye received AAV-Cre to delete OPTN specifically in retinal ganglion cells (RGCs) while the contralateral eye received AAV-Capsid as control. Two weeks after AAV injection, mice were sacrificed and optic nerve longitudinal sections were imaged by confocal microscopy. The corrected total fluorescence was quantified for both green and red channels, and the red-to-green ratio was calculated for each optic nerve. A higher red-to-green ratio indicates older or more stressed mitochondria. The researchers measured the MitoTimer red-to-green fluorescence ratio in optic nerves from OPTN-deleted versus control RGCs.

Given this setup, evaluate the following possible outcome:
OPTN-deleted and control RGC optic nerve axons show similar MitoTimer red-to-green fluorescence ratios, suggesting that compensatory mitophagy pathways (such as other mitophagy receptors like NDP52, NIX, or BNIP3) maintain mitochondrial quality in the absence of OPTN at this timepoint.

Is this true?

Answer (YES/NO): NO